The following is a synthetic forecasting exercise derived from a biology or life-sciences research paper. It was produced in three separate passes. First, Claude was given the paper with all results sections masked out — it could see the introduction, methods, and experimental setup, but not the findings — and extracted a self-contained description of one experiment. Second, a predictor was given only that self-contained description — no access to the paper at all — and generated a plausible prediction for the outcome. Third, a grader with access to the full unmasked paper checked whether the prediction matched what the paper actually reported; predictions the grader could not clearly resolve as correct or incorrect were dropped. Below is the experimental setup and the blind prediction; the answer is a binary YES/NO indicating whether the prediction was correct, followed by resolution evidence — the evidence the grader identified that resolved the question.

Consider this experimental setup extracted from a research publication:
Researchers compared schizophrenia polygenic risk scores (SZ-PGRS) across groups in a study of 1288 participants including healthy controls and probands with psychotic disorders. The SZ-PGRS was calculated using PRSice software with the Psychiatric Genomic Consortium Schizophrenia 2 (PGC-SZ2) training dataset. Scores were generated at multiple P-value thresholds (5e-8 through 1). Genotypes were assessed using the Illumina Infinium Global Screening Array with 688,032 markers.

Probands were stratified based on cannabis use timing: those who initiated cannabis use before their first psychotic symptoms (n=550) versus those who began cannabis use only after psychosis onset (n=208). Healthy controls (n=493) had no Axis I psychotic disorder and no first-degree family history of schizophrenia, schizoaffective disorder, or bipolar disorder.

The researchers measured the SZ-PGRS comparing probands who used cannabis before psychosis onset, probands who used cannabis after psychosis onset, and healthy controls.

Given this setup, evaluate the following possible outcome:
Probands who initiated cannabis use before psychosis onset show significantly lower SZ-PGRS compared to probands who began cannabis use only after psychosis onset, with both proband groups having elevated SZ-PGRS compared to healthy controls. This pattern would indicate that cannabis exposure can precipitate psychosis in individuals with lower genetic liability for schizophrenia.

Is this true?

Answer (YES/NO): NO